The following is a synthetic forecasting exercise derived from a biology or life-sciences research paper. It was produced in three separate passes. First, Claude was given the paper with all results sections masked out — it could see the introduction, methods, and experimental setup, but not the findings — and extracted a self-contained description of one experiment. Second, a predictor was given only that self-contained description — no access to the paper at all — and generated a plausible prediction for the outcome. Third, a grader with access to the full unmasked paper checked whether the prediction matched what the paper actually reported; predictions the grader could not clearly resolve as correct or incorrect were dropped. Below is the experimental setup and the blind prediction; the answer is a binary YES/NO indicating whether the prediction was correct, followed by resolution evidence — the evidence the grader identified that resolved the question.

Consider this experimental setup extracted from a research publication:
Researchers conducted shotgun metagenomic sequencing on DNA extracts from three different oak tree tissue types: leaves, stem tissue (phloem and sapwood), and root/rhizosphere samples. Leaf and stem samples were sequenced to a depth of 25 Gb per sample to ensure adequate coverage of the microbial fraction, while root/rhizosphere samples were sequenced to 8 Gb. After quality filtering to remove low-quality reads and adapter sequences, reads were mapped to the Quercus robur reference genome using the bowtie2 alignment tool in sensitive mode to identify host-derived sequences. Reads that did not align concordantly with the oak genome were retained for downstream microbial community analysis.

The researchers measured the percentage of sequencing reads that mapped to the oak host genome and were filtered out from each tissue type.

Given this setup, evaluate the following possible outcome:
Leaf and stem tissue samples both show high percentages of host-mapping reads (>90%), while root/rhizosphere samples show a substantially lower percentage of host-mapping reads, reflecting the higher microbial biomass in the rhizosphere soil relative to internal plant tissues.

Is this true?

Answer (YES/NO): NO